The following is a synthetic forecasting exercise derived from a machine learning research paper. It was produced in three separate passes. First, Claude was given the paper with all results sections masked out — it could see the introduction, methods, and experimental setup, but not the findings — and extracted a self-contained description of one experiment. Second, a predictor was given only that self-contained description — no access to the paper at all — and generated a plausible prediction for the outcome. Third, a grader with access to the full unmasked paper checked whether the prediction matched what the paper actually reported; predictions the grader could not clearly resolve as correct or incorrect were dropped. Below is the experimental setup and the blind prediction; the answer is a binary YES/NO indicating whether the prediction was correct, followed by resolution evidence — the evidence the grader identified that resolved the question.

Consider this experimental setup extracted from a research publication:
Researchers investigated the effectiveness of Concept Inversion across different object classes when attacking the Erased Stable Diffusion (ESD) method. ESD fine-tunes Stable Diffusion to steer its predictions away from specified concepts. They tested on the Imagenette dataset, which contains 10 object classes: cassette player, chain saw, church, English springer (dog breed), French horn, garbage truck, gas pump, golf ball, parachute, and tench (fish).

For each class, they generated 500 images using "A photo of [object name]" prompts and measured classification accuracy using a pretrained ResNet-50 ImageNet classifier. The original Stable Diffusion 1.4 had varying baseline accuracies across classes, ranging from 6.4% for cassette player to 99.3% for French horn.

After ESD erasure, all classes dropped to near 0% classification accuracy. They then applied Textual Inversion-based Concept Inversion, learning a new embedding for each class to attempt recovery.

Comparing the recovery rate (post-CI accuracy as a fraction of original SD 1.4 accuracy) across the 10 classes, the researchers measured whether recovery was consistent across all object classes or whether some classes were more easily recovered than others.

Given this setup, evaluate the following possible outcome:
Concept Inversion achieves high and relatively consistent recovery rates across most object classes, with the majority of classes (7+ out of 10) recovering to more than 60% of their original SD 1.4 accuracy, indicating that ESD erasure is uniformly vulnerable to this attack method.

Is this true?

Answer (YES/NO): NO